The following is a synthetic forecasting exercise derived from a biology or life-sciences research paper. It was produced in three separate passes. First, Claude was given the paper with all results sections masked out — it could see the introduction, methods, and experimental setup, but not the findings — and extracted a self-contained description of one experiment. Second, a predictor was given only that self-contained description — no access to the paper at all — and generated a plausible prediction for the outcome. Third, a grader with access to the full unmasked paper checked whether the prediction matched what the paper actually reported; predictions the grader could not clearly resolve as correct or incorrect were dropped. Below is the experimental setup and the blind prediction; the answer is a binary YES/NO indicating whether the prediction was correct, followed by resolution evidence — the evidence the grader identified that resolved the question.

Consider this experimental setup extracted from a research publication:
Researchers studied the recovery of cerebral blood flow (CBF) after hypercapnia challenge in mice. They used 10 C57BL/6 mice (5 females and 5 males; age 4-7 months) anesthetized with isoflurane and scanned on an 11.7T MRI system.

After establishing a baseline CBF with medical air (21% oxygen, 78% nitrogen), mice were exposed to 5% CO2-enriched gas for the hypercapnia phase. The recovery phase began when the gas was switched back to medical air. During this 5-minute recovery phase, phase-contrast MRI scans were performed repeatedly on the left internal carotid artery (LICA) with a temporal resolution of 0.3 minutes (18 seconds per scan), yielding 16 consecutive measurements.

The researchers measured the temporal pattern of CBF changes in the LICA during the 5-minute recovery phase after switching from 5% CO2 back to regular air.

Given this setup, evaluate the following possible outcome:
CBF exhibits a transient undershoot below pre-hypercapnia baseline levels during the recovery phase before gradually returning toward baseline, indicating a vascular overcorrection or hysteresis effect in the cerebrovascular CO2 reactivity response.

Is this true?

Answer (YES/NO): NO